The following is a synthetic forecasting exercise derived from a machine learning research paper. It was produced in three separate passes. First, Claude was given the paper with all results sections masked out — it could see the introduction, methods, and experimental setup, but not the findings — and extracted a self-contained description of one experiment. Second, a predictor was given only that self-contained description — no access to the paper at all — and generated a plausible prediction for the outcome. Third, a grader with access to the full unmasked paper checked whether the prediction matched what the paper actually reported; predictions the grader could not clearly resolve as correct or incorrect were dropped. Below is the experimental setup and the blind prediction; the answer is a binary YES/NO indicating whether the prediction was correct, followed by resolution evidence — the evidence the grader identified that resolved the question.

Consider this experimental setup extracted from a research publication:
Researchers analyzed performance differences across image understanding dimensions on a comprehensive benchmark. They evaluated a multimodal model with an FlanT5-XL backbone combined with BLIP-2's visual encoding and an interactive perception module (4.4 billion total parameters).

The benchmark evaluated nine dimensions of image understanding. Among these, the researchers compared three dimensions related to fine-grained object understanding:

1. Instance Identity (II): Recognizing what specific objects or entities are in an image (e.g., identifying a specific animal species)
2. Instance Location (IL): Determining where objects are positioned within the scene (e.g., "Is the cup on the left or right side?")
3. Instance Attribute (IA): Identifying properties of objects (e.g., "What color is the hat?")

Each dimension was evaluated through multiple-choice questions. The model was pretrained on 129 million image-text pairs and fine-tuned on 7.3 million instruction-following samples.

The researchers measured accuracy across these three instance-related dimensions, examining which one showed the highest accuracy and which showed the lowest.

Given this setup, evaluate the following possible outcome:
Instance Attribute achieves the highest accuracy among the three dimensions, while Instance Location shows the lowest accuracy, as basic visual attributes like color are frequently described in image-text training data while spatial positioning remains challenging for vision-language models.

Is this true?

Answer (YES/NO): NO